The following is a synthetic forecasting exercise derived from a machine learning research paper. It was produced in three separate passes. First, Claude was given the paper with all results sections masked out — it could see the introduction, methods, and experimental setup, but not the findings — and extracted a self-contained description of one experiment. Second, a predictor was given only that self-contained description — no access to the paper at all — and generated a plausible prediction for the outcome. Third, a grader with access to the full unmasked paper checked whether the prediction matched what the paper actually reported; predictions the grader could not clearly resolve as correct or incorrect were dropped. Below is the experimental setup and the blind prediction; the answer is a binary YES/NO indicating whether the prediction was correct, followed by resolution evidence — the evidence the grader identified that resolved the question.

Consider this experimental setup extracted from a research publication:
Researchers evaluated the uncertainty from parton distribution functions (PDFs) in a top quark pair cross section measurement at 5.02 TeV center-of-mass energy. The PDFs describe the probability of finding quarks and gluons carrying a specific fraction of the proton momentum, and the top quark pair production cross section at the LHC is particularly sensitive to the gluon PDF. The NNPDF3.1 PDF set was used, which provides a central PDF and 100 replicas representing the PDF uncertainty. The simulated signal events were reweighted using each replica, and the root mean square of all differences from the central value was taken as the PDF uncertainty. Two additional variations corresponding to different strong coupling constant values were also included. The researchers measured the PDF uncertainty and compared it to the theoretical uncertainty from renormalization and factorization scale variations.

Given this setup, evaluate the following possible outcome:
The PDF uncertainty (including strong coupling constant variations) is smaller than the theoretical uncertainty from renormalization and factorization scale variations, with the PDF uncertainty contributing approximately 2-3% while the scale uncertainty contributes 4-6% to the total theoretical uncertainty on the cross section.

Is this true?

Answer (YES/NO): NO